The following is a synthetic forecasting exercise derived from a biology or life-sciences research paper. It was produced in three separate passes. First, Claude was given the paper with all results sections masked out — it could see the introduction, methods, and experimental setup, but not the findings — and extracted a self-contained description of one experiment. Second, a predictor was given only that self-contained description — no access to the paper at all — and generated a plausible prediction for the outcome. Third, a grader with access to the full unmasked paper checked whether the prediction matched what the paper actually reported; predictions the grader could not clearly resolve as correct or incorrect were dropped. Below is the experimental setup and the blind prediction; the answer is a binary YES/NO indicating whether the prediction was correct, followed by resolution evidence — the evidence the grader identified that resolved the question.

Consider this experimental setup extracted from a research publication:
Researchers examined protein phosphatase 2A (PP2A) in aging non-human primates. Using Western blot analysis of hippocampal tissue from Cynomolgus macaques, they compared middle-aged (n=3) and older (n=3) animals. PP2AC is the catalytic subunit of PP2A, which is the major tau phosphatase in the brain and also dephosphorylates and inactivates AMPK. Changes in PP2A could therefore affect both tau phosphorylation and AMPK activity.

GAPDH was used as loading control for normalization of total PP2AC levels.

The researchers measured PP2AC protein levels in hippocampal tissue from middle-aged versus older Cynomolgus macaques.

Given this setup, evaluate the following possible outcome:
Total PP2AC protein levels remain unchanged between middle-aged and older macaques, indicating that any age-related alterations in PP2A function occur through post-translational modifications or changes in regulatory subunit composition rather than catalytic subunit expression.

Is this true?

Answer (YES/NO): YES